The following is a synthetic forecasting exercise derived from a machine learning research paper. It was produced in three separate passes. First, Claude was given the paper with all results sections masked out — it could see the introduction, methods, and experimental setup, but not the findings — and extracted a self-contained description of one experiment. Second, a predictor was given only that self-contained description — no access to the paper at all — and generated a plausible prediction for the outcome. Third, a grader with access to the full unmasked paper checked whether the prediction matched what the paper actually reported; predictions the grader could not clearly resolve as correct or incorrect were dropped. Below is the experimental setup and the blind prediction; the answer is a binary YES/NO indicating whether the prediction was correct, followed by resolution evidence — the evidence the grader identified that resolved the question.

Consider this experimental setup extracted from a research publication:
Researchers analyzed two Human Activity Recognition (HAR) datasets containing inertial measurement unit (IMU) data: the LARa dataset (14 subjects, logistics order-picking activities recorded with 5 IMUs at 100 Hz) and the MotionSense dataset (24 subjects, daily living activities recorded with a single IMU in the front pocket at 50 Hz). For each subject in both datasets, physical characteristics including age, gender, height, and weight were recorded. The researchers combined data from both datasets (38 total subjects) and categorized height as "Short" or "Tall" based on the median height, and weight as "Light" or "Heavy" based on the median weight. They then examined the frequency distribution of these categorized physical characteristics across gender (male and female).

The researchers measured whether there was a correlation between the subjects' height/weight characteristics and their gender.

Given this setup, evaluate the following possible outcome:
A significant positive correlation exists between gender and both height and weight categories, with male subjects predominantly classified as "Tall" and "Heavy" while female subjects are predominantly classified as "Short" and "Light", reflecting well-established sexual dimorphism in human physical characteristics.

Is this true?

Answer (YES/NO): YES